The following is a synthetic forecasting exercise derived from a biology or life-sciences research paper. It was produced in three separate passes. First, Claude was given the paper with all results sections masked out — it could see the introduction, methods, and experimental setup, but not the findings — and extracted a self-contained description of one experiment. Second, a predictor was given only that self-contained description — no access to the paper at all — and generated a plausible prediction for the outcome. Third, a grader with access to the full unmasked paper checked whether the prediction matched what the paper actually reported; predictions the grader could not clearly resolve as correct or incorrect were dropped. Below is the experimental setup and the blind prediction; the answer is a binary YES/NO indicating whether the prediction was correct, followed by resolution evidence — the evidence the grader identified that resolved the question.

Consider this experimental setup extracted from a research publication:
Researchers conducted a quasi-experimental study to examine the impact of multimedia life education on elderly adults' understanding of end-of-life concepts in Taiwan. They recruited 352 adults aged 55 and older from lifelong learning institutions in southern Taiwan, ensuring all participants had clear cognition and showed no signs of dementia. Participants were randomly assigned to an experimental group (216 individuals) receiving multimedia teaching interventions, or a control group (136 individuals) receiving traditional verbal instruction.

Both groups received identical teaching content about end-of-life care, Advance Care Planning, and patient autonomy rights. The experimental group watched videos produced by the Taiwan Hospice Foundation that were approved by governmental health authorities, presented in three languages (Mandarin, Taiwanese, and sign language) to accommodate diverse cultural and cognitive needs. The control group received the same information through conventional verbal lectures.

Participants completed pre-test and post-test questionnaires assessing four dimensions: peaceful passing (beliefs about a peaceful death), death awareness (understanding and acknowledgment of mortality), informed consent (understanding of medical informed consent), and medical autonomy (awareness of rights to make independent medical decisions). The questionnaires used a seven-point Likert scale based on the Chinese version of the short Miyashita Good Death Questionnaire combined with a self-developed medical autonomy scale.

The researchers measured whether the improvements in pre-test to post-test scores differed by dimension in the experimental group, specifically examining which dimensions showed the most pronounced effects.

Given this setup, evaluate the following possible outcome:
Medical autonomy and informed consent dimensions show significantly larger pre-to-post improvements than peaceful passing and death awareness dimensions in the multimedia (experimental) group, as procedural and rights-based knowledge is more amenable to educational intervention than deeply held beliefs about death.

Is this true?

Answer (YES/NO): NO